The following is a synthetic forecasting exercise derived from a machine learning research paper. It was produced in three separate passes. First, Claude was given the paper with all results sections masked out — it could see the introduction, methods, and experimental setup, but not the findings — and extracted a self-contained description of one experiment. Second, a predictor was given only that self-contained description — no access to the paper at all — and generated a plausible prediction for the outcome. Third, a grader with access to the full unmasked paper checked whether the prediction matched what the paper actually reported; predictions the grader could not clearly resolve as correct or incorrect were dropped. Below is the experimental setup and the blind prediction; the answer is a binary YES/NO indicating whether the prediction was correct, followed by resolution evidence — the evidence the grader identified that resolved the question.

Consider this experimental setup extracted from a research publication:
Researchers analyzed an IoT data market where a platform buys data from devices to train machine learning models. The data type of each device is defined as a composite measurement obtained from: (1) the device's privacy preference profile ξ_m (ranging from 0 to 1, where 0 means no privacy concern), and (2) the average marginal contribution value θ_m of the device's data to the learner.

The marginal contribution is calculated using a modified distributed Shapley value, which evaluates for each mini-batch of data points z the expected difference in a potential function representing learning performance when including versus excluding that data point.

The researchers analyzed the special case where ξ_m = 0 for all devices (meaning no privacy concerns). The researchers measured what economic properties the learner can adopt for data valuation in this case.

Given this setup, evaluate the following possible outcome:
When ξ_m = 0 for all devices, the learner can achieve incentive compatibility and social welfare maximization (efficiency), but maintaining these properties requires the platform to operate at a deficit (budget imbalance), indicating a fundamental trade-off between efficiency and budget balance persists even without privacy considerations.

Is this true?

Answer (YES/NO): NO